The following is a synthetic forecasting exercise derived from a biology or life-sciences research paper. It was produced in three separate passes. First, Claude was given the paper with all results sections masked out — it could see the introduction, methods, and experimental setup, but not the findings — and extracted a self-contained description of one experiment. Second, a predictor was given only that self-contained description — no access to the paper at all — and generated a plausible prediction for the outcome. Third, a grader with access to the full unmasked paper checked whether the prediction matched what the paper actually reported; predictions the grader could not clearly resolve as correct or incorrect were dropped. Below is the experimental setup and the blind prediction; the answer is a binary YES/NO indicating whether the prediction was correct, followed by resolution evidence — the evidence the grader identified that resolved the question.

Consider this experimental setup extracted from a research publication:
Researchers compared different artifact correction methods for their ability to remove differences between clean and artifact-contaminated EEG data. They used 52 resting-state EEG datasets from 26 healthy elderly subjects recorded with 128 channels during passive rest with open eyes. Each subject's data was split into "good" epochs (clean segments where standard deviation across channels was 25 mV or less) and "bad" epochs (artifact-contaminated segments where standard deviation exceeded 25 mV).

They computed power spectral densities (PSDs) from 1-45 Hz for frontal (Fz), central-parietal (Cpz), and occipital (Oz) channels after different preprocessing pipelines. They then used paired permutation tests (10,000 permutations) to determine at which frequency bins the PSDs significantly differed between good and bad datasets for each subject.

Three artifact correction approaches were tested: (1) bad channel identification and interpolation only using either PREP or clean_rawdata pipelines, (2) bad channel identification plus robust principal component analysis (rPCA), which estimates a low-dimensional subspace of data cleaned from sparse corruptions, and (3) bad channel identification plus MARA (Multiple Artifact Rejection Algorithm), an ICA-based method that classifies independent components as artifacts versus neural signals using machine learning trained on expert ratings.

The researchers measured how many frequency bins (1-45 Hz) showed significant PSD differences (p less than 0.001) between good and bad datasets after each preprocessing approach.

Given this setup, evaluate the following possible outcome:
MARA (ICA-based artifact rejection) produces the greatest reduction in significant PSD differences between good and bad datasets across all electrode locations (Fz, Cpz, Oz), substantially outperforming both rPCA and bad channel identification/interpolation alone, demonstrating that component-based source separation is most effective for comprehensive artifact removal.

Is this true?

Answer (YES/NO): YES